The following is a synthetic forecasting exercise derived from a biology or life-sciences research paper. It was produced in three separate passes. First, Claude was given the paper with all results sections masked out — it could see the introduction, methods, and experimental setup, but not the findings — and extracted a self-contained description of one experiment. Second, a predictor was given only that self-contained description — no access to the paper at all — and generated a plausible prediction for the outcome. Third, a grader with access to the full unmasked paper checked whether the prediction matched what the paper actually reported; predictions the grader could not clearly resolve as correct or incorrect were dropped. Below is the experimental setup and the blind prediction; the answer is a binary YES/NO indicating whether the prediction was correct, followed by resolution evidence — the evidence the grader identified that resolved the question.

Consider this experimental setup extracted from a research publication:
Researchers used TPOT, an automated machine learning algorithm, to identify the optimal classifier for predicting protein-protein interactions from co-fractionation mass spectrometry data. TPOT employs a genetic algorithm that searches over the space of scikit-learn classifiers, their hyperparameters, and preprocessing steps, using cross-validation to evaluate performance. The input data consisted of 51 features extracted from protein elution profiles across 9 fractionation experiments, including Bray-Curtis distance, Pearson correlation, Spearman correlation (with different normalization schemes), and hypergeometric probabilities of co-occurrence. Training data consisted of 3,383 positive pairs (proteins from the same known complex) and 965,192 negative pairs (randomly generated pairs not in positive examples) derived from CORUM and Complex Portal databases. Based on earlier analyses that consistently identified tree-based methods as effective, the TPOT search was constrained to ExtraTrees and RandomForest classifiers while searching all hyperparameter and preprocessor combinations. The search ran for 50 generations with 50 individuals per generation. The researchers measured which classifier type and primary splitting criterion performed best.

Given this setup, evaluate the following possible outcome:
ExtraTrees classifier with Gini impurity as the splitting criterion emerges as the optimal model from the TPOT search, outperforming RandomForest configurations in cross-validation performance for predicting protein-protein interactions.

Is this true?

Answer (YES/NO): NO